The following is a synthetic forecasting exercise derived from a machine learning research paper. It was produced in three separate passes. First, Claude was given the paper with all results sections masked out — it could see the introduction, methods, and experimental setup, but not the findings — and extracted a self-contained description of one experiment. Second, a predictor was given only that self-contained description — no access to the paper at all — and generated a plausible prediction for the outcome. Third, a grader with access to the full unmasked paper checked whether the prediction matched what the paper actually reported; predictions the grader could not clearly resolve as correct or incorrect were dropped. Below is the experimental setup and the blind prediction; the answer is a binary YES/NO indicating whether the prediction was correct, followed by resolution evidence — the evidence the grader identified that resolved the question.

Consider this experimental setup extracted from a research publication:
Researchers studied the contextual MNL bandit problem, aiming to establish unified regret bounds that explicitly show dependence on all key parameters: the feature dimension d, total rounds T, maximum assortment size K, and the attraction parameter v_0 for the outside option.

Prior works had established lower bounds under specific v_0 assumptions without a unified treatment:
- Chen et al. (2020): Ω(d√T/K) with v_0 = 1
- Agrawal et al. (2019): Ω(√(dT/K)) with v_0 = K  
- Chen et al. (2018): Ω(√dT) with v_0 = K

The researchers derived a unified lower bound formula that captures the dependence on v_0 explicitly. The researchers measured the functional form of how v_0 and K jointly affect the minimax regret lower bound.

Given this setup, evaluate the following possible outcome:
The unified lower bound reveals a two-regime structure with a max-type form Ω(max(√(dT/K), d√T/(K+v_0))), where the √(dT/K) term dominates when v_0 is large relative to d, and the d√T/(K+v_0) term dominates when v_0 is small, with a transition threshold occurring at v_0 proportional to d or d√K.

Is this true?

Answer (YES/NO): NO